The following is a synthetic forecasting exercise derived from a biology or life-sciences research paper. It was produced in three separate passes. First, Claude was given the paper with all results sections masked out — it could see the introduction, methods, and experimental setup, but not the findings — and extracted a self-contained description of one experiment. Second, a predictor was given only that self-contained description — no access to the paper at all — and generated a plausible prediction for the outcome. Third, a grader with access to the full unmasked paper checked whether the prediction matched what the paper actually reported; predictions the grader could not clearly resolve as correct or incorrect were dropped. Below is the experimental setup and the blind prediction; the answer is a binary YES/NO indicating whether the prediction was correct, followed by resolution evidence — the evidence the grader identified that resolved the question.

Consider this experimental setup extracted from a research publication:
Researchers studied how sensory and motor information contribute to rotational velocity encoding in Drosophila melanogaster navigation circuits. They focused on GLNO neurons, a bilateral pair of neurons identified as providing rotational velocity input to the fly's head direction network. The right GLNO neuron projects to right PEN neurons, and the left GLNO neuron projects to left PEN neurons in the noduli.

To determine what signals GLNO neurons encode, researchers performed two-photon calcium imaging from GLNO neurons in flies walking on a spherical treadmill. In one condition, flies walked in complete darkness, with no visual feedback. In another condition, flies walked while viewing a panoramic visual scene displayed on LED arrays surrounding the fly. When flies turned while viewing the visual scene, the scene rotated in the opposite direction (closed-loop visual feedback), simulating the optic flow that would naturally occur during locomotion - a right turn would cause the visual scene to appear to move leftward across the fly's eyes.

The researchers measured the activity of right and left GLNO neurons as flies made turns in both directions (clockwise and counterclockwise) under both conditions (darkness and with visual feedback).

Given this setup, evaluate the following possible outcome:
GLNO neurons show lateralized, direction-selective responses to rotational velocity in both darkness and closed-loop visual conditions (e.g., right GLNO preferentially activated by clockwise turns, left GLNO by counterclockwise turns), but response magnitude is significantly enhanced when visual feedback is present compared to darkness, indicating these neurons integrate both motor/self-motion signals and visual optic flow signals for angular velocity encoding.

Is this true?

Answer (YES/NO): NO